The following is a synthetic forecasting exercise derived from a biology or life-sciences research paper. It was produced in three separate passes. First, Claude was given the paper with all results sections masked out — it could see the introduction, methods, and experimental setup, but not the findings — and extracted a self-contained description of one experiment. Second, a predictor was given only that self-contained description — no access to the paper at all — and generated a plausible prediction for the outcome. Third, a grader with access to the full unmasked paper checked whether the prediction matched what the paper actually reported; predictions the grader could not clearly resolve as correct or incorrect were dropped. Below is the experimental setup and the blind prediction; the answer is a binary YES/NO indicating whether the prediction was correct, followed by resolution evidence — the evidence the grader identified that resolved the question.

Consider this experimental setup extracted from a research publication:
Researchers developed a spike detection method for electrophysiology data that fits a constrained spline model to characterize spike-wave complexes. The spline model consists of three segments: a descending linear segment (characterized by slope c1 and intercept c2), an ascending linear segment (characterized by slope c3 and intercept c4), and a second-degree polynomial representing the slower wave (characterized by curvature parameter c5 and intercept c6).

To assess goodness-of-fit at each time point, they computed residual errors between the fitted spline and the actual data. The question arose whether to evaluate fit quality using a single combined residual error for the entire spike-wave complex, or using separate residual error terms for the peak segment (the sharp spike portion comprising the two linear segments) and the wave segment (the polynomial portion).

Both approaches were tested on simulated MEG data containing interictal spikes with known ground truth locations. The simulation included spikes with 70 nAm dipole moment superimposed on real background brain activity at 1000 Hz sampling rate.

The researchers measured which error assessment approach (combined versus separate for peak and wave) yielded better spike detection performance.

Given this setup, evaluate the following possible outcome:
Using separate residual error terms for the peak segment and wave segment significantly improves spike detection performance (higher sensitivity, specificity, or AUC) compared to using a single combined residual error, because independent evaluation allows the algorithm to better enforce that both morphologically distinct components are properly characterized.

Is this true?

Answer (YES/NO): YES